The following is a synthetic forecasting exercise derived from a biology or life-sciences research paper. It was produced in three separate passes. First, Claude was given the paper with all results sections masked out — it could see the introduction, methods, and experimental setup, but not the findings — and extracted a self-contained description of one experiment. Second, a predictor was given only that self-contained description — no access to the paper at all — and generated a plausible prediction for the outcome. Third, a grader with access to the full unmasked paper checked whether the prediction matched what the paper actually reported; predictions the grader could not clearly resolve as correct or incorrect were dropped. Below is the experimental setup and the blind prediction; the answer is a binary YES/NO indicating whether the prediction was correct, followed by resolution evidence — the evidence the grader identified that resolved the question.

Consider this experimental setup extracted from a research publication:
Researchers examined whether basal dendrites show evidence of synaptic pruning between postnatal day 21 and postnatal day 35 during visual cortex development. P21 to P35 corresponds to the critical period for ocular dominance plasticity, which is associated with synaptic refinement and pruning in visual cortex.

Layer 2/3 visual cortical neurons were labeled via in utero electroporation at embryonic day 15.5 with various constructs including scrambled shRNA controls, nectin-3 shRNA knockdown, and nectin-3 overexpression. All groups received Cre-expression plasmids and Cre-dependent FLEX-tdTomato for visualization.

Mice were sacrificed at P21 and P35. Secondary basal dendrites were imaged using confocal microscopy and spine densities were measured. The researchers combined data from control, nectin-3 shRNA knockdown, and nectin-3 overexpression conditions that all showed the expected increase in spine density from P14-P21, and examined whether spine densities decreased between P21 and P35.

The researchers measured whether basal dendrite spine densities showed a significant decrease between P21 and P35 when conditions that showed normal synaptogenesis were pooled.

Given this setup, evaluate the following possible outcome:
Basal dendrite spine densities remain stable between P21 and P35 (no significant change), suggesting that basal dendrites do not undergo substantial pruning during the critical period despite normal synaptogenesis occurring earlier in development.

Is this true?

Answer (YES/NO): NO